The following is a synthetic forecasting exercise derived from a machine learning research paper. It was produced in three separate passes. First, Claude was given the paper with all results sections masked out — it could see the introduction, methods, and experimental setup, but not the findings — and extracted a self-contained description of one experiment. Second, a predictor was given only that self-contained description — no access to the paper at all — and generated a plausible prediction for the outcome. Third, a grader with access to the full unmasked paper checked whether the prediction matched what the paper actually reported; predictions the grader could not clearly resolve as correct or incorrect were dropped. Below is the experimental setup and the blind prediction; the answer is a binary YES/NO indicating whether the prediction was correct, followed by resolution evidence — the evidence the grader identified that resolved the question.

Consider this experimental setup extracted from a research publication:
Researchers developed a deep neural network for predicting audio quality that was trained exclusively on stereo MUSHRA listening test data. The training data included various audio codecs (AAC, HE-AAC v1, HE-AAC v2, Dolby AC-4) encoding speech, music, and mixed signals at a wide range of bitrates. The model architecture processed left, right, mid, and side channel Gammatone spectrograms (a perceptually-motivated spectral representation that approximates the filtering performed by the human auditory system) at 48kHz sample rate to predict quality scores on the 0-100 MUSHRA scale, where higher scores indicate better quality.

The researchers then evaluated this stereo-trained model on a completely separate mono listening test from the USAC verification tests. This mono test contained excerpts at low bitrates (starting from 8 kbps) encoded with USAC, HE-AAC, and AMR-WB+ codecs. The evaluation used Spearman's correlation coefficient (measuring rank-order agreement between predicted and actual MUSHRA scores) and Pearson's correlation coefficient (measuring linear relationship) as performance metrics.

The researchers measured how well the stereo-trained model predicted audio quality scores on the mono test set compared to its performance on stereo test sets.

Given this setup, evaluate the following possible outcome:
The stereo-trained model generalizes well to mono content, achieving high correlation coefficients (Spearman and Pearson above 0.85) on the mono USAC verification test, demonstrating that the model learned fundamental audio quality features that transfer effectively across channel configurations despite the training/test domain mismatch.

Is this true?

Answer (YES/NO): YES